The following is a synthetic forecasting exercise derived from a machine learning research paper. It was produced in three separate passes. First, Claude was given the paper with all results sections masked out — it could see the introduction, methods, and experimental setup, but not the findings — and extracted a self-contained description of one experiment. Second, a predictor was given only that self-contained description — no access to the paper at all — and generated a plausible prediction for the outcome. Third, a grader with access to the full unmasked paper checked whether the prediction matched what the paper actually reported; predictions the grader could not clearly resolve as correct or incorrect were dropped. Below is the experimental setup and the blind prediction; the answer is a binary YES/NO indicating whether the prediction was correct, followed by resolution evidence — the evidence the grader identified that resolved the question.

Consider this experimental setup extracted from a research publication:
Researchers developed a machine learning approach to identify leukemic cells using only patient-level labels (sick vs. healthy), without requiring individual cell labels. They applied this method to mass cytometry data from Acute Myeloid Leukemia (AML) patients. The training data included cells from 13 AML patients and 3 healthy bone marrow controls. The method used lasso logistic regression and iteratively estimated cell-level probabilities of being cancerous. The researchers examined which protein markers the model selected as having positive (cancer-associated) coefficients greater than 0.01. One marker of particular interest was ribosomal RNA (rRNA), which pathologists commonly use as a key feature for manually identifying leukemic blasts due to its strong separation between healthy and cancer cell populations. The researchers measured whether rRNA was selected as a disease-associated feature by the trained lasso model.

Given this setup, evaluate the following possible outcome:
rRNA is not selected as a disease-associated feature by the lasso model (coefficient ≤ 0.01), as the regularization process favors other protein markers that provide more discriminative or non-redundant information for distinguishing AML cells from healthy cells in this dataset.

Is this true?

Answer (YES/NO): YES